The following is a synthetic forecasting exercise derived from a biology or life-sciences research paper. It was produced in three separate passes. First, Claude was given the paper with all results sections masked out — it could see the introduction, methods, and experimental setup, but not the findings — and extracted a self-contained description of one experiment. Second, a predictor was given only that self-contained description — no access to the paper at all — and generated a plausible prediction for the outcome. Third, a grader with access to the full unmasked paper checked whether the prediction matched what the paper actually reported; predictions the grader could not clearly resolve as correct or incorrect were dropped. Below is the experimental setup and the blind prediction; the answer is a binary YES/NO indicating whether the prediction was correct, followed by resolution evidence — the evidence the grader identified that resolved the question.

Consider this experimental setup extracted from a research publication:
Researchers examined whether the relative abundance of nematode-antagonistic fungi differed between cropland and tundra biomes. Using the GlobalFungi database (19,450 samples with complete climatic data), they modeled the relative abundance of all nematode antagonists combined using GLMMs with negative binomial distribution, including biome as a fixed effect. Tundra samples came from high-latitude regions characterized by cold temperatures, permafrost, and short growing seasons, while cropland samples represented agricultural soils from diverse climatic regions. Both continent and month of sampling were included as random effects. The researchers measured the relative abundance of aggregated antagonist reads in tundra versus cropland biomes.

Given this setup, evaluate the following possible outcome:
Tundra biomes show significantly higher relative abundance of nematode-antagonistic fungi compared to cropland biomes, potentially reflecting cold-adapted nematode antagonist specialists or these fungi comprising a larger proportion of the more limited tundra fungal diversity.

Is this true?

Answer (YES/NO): NO